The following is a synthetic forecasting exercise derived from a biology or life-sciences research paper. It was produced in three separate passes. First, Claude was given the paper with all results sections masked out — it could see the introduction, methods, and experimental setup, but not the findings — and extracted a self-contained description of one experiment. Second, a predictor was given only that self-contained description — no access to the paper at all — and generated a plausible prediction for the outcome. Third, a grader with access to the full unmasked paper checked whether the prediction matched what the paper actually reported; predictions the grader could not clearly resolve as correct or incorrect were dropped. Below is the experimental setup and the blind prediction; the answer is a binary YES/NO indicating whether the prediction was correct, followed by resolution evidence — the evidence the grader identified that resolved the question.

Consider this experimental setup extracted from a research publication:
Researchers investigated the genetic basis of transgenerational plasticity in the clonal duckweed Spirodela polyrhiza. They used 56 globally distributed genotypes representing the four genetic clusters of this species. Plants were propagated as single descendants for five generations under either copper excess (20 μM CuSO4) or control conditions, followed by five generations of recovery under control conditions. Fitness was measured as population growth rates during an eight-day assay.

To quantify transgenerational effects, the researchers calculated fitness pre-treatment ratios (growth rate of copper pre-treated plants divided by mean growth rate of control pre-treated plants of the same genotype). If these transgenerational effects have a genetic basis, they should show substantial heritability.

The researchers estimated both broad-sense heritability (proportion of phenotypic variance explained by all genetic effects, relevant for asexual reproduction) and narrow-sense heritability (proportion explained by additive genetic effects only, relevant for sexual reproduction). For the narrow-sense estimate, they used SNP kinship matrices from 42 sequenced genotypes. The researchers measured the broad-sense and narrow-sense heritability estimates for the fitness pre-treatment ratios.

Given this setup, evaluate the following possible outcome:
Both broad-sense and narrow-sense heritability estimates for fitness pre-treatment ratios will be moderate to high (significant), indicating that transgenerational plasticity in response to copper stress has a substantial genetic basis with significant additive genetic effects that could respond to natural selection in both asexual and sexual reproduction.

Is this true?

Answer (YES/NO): NO